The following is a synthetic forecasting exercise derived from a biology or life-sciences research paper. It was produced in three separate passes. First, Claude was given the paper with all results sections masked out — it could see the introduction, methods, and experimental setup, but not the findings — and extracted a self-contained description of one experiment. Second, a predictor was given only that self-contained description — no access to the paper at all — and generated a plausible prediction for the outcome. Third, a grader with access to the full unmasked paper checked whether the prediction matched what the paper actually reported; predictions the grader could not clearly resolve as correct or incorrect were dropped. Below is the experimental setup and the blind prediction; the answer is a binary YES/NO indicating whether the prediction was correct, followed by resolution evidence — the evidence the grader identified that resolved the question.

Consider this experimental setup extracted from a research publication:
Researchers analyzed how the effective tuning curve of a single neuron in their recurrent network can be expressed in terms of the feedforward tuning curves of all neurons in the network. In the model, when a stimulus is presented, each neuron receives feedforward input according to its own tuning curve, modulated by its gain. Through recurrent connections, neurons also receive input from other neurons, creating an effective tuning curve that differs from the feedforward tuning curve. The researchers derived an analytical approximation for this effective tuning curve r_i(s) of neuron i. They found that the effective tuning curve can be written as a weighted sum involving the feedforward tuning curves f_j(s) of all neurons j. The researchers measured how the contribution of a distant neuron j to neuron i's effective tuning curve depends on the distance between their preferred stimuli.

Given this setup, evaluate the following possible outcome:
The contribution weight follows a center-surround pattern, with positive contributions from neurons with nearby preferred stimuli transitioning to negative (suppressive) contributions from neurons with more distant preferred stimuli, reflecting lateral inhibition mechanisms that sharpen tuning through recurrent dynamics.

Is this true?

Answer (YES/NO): NO